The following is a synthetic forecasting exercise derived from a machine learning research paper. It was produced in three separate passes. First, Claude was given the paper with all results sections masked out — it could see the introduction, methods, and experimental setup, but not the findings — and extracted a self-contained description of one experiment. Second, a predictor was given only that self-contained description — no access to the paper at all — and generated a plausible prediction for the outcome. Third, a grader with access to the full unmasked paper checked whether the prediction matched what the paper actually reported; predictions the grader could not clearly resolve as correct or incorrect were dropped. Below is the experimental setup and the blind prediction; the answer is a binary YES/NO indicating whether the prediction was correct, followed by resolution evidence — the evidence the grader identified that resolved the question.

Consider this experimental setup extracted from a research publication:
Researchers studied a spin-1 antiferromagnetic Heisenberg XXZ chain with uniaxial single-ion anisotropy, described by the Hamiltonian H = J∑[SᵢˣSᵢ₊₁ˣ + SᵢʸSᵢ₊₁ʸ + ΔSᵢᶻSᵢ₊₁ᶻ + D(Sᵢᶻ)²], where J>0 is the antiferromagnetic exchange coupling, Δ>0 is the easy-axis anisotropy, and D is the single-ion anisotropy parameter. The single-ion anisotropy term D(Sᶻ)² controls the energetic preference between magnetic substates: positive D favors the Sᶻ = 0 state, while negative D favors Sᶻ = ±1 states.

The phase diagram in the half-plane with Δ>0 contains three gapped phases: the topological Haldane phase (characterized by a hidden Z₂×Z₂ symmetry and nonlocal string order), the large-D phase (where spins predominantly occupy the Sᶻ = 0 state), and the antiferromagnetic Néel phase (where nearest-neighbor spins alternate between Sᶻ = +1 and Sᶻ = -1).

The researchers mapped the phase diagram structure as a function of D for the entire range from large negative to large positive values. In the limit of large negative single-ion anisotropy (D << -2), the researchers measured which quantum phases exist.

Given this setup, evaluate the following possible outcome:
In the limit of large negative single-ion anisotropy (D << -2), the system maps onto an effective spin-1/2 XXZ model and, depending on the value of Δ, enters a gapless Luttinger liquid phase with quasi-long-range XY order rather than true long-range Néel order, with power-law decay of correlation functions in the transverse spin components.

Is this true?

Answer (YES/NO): NO